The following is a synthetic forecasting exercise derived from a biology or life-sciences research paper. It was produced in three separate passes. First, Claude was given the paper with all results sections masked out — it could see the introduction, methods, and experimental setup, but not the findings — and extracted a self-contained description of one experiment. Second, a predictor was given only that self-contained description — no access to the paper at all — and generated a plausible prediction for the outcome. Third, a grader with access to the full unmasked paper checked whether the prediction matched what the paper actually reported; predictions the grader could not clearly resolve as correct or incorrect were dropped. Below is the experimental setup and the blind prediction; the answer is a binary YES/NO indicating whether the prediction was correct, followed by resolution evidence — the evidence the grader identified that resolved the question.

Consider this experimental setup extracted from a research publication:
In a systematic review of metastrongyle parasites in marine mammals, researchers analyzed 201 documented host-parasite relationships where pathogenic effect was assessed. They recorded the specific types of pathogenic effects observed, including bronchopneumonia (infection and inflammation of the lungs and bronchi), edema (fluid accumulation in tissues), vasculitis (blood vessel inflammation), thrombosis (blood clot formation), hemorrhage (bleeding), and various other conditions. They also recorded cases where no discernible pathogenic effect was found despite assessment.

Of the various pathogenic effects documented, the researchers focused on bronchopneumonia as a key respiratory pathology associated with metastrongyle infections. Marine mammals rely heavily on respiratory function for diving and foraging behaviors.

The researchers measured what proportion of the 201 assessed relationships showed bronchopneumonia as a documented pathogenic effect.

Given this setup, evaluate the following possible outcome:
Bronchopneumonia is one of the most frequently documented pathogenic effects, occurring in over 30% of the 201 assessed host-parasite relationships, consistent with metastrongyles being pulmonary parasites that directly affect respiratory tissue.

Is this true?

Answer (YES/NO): YES